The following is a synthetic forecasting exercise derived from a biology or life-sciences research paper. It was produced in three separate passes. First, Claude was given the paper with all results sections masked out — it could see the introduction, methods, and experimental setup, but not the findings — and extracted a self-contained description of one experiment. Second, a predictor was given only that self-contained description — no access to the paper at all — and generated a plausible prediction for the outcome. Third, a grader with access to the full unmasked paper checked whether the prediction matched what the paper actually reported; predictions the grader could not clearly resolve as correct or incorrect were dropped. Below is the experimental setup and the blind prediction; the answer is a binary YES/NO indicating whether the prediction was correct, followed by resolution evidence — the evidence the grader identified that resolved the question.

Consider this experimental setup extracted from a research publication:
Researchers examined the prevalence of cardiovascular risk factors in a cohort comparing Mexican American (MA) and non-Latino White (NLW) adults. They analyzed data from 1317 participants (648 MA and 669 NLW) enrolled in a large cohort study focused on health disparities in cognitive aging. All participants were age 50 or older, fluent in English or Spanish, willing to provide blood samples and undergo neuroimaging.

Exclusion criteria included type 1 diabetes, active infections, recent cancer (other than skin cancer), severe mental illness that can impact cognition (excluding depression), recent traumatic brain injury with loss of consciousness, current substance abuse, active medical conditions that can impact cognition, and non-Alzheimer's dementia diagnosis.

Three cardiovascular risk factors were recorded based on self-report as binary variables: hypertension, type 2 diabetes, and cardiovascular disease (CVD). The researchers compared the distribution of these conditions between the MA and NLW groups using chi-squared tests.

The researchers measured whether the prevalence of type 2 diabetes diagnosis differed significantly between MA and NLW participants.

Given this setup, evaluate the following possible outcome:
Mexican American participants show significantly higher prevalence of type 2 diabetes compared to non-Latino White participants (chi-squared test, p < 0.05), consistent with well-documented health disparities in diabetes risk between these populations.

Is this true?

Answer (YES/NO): YES